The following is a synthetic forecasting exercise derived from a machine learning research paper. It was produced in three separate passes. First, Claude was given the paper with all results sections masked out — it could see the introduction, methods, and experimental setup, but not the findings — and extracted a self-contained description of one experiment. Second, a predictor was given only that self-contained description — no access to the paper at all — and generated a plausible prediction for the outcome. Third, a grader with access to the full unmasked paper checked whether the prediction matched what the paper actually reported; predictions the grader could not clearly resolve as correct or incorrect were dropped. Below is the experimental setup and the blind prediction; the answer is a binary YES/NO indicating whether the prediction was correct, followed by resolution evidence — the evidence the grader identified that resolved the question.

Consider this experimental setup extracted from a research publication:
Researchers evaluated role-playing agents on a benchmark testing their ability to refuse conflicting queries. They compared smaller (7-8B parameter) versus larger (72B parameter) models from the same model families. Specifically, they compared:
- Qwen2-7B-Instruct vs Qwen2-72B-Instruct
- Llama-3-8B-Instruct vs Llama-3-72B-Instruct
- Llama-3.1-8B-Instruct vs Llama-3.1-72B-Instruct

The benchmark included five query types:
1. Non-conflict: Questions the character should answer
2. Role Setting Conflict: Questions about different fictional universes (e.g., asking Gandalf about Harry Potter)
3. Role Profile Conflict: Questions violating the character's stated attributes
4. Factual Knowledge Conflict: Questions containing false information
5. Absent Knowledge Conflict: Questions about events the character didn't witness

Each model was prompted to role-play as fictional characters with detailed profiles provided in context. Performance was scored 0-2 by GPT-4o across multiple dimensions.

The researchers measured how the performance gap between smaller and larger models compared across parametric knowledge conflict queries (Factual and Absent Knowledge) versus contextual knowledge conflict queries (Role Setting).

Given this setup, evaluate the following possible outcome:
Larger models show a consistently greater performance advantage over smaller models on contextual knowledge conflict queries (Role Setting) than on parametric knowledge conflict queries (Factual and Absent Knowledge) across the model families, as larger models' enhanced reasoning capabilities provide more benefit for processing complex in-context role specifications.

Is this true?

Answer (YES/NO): NO